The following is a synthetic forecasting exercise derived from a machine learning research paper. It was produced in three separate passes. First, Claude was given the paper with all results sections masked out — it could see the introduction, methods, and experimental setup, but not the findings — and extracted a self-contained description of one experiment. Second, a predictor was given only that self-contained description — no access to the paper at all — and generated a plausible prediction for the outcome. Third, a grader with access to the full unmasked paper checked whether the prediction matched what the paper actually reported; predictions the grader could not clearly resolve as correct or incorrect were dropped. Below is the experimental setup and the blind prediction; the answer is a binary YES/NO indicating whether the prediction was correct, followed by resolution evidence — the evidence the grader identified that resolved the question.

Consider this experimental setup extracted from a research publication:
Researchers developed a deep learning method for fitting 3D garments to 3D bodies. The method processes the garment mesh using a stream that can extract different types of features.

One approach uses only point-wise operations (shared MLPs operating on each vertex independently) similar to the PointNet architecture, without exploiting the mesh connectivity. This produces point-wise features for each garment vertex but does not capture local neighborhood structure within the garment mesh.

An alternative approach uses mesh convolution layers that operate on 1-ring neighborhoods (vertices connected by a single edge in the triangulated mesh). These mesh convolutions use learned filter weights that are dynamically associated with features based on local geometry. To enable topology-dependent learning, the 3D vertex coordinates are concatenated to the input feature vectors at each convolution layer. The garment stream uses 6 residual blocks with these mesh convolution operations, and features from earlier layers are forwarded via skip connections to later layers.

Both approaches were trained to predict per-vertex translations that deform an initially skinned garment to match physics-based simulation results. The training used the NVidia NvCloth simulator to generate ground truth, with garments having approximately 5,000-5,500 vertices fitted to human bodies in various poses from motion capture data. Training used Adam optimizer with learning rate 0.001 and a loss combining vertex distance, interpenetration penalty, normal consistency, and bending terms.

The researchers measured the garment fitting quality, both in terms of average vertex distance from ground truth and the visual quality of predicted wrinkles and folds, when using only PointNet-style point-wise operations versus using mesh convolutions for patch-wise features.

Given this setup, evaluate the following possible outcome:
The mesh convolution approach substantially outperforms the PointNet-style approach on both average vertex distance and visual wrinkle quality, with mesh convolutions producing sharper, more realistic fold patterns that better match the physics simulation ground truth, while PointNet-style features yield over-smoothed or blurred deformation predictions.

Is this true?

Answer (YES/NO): NO